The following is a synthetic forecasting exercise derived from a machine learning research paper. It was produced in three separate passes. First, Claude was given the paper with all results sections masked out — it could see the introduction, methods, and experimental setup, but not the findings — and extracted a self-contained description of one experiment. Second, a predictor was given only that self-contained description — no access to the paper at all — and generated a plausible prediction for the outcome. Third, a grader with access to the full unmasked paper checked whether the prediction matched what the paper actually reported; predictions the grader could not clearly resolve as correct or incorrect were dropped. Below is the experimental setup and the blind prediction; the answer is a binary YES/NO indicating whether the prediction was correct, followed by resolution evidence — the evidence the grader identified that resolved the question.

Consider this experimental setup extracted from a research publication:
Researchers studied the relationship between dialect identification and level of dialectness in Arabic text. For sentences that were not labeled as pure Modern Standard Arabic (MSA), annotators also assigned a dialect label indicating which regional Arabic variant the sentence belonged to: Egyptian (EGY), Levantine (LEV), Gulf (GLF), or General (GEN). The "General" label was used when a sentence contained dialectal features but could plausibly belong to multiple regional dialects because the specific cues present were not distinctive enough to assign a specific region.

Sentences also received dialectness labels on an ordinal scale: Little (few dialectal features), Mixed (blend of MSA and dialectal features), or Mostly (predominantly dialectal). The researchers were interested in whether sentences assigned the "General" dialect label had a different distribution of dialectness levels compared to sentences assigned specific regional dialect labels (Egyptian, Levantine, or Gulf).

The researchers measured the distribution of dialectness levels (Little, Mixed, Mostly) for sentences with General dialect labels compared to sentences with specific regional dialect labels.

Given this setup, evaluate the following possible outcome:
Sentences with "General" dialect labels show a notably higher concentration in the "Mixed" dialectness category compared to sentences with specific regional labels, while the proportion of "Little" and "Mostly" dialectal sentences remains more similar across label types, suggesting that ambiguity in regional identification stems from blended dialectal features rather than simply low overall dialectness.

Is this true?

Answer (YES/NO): NO